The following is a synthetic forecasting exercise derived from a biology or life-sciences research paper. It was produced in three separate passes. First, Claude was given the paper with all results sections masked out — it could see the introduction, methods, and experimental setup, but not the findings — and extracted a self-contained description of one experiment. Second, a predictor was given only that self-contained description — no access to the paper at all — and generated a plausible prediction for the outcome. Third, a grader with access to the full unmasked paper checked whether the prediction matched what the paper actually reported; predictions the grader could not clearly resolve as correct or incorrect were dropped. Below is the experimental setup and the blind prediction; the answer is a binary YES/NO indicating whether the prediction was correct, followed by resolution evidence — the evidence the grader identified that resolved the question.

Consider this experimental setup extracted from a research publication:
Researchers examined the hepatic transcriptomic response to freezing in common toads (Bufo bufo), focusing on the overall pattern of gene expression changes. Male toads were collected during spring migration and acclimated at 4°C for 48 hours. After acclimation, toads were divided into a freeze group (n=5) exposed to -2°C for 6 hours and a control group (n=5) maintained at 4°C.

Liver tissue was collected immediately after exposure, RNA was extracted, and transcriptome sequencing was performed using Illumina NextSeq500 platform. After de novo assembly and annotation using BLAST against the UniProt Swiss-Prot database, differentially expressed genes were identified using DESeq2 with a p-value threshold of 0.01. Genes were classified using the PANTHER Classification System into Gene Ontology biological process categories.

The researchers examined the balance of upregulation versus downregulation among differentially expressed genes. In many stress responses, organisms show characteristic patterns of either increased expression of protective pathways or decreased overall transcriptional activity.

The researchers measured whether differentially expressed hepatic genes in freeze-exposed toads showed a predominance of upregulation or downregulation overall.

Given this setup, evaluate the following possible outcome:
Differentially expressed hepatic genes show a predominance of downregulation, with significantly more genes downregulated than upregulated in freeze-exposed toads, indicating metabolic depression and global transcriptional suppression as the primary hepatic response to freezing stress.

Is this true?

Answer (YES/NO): NO